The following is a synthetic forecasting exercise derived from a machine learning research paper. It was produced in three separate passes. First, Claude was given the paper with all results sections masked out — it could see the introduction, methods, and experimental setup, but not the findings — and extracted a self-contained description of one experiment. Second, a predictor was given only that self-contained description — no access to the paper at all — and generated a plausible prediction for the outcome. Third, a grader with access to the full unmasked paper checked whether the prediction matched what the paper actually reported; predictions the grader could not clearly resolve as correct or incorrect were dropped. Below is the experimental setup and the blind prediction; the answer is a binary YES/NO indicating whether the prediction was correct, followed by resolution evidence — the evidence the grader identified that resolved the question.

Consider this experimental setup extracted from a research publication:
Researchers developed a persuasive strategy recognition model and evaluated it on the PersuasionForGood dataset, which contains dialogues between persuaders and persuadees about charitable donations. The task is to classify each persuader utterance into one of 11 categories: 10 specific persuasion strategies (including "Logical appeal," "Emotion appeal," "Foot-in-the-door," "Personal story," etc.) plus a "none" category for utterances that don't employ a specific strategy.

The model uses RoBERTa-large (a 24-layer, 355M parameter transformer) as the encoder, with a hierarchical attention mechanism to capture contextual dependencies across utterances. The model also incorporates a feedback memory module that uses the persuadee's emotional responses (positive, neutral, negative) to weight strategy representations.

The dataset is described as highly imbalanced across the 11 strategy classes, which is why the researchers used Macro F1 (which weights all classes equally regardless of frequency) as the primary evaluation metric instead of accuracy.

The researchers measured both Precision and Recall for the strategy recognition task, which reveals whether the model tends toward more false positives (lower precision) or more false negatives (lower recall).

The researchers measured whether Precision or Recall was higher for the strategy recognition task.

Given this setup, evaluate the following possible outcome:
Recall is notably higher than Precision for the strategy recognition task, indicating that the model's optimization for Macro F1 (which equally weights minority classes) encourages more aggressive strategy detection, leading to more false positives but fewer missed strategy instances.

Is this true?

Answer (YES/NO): YES